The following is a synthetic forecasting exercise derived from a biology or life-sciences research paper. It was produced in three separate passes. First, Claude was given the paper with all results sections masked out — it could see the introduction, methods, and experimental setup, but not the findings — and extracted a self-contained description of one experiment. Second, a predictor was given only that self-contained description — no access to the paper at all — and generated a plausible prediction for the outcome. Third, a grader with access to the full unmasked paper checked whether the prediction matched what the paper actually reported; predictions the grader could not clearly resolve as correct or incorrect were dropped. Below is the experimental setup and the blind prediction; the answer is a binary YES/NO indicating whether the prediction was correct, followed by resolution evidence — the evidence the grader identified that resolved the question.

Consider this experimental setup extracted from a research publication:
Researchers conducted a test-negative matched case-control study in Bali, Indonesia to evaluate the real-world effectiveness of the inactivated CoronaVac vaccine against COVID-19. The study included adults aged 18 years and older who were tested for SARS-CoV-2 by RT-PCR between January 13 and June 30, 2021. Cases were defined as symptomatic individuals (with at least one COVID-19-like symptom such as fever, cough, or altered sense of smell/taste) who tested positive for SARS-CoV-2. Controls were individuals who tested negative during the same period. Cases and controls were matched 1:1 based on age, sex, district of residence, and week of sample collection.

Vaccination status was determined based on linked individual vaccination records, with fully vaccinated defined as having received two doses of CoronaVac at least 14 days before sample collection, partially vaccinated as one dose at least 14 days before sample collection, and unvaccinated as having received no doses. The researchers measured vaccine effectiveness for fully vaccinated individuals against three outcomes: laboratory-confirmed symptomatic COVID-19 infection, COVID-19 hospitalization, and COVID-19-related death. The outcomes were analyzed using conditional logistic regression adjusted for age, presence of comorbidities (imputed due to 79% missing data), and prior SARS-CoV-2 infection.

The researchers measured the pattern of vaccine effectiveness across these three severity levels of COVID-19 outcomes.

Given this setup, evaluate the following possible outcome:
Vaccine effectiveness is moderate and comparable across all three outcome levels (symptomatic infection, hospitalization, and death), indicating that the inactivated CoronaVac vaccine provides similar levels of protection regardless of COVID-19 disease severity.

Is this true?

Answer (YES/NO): NO